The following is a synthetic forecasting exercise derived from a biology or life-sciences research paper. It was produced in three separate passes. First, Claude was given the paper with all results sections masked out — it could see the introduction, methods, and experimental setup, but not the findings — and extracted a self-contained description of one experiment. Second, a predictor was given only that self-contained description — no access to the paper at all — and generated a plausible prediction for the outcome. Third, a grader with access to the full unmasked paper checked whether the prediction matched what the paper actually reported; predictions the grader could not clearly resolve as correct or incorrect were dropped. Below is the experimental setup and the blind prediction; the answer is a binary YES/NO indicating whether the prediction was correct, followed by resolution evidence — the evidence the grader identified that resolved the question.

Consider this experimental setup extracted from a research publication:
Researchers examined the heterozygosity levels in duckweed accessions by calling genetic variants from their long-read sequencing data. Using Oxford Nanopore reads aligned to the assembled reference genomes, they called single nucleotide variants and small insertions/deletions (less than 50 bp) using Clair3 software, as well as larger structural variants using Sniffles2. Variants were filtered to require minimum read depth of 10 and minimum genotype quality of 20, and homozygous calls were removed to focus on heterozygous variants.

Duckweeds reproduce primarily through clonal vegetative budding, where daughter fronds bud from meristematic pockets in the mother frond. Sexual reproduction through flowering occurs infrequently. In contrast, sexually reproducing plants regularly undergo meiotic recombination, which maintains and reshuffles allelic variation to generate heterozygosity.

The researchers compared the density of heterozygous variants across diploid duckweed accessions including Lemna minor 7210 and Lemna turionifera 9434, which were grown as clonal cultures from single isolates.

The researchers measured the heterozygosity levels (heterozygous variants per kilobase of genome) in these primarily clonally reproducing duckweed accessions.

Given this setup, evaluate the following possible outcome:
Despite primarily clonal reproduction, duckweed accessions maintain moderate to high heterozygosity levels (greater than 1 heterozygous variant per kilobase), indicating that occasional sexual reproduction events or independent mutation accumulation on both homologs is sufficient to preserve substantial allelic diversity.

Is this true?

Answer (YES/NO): NO